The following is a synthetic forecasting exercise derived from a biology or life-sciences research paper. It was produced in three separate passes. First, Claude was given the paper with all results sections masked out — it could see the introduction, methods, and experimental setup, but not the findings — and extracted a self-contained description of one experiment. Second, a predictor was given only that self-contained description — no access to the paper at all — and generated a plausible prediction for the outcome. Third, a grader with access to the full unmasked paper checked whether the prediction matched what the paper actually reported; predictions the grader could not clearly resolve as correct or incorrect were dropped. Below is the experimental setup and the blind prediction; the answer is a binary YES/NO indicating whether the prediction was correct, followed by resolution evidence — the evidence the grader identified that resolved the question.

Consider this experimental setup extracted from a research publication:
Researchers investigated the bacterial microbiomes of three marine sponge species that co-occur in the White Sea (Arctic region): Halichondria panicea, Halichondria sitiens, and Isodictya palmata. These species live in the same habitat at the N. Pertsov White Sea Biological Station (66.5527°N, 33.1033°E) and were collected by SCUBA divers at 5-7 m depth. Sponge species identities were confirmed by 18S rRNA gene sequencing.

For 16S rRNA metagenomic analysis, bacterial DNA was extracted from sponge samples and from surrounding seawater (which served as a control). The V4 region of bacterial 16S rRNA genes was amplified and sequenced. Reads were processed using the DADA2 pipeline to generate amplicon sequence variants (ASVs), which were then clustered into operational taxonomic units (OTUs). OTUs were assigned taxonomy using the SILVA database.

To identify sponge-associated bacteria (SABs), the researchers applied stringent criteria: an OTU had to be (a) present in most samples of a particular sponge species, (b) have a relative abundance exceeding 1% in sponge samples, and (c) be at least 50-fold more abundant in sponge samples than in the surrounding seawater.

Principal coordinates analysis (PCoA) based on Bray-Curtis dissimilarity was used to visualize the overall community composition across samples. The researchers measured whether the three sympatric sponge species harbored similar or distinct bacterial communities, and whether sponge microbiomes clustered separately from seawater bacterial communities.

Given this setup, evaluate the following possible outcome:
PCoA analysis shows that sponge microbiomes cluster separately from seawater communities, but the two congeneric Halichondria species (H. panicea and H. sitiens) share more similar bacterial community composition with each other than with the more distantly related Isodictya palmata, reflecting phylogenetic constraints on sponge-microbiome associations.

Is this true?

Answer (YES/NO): NO